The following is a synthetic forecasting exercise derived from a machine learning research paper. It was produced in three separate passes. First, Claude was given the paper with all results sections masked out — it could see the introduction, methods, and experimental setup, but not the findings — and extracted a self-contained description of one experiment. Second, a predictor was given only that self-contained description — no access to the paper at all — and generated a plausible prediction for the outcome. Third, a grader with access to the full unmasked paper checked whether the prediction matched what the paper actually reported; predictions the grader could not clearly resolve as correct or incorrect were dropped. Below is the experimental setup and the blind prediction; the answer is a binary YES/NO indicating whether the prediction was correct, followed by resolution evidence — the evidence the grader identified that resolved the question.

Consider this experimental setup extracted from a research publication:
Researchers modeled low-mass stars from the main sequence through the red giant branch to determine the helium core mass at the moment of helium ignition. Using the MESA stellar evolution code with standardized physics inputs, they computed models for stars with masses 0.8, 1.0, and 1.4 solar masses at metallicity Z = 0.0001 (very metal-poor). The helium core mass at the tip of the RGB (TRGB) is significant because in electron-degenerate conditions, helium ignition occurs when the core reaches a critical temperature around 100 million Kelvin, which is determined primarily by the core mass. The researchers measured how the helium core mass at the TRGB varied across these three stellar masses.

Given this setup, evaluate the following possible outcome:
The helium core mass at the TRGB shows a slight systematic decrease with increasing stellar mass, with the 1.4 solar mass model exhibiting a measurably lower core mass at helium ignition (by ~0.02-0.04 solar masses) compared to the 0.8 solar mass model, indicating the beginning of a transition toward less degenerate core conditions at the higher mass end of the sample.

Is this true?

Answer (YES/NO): YES